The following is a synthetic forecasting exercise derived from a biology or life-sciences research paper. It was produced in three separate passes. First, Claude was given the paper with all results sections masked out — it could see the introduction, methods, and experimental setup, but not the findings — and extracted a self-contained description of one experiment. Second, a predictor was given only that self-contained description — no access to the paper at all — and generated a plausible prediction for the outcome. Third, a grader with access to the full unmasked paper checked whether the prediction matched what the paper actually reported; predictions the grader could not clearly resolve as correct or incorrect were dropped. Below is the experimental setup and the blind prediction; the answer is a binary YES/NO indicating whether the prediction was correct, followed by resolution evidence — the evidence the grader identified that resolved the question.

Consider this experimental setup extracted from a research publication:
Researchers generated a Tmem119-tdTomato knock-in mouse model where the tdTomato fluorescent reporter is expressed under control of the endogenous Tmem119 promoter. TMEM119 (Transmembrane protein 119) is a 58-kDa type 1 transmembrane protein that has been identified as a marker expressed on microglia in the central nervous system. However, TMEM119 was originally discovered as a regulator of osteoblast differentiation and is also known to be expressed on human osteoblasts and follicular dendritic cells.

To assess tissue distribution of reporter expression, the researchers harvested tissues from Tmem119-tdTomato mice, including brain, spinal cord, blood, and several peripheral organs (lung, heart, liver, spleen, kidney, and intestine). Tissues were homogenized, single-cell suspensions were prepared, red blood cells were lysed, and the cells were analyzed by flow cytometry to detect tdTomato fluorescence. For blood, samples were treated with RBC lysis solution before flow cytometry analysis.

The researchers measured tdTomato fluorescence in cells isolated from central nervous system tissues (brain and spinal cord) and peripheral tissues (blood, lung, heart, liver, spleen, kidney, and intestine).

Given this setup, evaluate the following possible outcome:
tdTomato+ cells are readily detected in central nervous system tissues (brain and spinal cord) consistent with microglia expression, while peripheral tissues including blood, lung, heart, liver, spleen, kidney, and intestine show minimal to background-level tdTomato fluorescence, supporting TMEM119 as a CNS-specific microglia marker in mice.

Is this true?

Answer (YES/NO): YES